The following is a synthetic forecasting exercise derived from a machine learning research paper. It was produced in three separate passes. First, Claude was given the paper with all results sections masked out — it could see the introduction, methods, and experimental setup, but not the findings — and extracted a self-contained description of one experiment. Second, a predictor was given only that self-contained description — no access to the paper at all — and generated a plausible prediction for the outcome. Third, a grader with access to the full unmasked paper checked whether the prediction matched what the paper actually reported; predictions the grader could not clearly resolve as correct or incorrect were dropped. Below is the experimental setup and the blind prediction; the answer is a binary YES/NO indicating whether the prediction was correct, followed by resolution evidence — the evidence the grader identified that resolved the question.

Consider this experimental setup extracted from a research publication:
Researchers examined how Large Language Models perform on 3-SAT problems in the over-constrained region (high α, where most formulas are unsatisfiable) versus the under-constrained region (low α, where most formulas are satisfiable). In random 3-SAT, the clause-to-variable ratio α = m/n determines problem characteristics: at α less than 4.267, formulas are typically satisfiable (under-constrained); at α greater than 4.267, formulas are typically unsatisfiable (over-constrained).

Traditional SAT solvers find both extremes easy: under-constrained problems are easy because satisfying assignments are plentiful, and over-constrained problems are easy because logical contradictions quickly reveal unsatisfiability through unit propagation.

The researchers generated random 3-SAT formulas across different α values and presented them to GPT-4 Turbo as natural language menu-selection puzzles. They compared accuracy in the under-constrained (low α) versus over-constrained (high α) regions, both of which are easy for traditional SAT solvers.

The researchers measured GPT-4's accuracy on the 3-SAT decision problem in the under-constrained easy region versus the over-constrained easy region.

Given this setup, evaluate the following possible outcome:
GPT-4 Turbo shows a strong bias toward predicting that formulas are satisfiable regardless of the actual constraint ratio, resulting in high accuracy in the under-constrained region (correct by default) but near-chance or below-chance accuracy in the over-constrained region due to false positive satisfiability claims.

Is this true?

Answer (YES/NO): NO